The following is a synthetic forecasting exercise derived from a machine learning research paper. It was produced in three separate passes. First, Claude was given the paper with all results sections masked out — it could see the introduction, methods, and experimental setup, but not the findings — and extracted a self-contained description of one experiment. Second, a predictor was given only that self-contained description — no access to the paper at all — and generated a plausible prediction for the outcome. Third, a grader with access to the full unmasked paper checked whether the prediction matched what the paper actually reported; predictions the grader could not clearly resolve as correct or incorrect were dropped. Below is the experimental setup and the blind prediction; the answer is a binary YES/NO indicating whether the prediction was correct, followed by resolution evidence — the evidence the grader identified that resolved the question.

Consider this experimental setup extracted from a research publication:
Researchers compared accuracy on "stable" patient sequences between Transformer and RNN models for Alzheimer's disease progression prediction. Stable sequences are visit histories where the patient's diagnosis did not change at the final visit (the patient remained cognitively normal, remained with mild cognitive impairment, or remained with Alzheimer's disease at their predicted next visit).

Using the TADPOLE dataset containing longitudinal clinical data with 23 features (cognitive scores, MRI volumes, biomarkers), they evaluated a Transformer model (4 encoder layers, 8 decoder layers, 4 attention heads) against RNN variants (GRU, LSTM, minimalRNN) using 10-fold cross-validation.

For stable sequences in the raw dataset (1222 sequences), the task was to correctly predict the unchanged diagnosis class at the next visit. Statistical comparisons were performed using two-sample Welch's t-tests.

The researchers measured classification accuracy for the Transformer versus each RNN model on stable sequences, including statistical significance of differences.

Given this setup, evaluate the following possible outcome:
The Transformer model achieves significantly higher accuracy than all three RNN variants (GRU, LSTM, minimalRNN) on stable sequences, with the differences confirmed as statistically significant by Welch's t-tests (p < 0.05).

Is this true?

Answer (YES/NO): NO